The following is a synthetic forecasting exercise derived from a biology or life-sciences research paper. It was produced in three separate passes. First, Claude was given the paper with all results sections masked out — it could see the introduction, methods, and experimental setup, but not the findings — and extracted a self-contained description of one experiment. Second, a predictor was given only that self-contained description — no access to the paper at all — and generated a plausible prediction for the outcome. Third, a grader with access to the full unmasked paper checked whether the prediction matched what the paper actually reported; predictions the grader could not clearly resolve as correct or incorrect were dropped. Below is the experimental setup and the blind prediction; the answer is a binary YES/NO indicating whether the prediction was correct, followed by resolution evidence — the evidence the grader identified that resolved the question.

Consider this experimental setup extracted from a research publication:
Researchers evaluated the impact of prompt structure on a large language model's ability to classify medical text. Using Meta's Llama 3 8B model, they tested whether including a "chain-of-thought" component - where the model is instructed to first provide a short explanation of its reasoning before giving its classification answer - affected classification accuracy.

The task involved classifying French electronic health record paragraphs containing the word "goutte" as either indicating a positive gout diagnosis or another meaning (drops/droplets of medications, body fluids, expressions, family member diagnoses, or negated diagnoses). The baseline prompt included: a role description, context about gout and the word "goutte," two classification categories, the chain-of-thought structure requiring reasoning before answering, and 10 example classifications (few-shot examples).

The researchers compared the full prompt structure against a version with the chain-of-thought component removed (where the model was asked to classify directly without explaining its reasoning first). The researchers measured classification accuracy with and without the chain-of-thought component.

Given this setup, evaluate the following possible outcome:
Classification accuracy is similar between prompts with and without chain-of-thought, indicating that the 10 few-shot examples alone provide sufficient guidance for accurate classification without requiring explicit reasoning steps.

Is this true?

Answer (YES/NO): NO